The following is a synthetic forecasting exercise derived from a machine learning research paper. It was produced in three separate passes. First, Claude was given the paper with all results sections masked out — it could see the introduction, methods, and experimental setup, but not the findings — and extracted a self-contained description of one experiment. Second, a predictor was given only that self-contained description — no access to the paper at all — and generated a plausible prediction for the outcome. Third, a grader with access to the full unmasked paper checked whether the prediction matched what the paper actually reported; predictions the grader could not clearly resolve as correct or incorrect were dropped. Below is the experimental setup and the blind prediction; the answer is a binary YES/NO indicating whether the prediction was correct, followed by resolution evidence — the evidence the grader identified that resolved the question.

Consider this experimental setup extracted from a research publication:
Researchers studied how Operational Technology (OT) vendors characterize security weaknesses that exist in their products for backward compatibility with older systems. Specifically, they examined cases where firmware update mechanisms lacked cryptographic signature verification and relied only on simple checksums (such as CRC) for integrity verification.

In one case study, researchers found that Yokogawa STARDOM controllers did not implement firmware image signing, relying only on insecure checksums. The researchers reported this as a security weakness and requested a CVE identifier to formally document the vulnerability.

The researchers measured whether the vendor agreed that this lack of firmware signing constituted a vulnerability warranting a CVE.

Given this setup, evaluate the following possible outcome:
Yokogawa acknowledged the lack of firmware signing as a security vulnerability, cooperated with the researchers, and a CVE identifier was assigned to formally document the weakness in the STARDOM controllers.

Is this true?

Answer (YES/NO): NO